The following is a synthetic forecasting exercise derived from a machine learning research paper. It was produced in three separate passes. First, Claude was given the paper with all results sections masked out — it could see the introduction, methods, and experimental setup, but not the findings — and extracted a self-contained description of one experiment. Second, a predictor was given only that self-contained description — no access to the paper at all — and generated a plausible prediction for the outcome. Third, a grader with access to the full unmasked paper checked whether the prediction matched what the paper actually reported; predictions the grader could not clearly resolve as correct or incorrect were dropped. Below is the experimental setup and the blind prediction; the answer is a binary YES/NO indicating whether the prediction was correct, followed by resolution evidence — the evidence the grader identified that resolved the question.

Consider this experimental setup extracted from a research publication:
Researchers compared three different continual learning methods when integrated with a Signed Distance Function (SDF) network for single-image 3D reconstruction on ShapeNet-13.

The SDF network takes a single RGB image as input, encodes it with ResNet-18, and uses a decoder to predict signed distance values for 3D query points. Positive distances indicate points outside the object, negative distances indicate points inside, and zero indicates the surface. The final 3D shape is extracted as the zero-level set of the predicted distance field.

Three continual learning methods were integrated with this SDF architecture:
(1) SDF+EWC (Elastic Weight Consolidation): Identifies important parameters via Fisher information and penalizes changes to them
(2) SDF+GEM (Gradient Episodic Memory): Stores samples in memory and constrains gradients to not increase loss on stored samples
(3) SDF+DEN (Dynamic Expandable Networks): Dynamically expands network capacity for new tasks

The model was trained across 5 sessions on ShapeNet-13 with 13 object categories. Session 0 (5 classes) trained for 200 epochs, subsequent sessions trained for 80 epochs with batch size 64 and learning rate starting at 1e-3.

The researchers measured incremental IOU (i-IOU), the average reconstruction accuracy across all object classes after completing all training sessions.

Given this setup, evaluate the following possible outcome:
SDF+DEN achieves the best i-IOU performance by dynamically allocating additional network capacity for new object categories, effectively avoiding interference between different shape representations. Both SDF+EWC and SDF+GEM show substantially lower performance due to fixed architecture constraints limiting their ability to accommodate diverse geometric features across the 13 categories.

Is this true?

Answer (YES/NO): NO